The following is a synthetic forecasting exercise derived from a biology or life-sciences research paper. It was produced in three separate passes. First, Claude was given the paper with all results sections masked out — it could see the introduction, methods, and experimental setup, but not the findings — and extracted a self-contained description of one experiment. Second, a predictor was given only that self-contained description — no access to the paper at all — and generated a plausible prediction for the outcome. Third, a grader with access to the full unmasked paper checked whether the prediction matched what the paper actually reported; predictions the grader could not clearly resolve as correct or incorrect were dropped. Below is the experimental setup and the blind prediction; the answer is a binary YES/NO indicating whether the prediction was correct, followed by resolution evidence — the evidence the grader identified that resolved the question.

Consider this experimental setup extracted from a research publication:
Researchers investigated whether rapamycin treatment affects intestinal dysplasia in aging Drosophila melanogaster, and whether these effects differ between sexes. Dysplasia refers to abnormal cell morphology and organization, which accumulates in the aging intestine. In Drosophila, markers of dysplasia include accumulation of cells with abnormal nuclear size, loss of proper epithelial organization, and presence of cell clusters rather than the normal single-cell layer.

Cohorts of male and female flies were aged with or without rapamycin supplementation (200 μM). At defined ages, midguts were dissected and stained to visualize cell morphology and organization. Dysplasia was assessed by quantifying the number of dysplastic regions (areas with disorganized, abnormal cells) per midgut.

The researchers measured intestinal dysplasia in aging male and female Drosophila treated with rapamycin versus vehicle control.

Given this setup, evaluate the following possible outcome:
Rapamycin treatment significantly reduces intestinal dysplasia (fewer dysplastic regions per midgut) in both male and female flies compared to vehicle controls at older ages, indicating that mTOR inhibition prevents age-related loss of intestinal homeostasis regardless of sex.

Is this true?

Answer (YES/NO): NO